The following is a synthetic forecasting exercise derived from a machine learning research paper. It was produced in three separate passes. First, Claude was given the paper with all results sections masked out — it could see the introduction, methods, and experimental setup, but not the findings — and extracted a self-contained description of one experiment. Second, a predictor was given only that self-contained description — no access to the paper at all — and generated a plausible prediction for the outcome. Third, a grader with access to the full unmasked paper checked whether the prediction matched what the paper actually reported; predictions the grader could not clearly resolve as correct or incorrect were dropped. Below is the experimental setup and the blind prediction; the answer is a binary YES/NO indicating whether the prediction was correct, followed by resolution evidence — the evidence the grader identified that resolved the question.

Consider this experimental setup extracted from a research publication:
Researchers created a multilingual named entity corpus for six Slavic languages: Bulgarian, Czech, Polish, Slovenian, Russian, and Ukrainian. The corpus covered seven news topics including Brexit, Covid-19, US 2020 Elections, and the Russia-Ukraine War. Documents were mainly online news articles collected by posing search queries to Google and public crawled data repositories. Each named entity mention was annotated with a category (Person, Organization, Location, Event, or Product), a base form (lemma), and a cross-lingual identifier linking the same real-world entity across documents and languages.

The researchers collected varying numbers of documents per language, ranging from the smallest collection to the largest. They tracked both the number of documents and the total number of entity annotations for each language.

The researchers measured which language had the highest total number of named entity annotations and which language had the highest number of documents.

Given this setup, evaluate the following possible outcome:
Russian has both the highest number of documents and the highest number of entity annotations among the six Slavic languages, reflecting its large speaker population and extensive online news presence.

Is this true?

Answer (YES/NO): NO